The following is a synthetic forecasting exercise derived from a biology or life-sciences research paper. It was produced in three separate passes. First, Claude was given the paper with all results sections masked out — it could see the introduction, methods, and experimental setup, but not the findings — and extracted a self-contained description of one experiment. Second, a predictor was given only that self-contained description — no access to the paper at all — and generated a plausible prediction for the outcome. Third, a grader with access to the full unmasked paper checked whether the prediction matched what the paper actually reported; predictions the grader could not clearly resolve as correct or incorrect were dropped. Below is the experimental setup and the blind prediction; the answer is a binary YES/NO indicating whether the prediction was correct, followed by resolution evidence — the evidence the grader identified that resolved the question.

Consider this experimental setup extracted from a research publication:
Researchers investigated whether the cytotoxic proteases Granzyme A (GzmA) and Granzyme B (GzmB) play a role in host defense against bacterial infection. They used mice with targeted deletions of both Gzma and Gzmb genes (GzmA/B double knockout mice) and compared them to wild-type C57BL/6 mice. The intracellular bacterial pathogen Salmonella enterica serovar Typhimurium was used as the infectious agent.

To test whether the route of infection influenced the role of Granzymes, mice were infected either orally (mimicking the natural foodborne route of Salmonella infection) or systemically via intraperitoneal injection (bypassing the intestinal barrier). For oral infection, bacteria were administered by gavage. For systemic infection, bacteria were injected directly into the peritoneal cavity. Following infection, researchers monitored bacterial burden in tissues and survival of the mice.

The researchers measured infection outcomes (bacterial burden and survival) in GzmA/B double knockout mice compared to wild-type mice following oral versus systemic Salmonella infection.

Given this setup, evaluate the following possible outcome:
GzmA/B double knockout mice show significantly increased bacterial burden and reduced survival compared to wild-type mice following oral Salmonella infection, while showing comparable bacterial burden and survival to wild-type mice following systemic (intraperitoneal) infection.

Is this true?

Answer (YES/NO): YES